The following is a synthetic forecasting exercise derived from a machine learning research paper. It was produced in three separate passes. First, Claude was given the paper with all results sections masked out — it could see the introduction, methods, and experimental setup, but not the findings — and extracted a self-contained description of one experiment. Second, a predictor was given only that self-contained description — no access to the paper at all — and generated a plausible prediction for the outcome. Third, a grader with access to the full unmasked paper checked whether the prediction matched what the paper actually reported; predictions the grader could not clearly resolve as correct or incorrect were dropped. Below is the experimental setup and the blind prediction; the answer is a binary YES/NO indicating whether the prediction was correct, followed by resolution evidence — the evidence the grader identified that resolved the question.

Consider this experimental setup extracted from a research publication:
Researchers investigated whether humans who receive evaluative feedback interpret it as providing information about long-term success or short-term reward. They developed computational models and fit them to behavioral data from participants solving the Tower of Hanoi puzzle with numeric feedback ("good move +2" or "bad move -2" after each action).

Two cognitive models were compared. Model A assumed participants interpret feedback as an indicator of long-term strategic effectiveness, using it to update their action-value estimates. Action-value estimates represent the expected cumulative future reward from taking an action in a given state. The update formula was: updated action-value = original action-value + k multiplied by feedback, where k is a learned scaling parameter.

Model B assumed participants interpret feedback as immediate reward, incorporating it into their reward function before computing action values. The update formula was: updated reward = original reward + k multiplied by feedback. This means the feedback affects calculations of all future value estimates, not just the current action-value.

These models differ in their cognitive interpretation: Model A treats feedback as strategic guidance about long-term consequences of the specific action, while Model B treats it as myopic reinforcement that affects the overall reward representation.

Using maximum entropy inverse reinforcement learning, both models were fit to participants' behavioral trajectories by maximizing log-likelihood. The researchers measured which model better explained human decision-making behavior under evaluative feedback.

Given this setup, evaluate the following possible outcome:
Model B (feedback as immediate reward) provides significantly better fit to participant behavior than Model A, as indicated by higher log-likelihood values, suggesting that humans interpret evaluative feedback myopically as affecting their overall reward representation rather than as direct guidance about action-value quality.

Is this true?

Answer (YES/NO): NO